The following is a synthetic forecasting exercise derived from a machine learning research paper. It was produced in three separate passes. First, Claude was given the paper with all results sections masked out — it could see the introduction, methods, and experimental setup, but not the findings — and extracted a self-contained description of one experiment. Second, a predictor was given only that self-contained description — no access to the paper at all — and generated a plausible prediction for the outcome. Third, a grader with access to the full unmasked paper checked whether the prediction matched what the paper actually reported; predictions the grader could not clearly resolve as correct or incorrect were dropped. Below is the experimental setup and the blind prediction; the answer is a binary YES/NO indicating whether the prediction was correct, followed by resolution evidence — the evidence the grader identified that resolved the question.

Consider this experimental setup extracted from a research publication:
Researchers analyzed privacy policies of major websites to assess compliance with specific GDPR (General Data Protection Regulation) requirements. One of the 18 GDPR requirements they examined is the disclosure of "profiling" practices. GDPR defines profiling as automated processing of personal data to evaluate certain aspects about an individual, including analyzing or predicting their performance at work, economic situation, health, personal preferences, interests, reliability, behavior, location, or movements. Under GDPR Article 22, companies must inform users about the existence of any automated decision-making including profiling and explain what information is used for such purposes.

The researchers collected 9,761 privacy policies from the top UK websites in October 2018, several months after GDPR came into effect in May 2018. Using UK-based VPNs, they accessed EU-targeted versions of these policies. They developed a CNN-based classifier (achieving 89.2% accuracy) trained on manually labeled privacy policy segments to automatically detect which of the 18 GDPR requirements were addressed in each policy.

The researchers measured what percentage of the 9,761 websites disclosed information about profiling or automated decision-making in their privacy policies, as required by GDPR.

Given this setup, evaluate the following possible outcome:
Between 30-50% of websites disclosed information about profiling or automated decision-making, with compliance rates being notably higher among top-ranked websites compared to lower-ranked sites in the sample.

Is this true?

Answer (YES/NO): NO